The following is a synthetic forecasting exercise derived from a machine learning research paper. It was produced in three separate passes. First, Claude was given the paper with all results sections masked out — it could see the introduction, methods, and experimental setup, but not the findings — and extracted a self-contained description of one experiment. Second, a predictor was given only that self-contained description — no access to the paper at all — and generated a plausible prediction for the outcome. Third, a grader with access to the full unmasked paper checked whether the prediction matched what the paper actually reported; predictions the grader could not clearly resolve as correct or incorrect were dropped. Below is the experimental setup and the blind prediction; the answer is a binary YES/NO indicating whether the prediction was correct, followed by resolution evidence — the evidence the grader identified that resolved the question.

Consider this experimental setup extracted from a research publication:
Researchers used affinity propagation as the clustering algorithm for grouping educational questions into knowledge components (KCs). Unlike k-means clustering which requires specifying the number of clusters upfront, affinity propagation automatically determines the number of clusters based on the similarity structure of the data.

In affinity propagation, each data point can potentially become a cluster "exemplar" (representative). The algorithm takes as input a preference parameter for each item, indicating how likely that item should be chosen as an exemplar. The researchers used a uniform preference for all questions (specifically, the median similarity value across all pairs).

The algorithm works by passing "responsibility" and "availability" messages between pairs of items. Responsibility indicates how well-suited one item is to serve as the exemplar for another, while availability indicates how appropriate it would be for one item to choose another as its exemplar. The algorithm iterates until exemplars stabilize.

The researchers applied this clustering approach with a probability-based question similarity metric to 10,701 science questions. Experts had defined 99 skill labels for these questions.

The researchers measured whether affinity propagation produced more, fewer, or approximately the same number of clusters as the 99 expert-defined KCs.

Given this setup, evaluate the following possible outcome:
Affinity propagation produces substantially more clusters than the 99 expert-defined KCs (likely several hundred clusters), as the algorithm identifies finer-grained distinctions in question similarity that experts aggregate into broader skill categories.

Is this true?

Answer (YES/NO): NO